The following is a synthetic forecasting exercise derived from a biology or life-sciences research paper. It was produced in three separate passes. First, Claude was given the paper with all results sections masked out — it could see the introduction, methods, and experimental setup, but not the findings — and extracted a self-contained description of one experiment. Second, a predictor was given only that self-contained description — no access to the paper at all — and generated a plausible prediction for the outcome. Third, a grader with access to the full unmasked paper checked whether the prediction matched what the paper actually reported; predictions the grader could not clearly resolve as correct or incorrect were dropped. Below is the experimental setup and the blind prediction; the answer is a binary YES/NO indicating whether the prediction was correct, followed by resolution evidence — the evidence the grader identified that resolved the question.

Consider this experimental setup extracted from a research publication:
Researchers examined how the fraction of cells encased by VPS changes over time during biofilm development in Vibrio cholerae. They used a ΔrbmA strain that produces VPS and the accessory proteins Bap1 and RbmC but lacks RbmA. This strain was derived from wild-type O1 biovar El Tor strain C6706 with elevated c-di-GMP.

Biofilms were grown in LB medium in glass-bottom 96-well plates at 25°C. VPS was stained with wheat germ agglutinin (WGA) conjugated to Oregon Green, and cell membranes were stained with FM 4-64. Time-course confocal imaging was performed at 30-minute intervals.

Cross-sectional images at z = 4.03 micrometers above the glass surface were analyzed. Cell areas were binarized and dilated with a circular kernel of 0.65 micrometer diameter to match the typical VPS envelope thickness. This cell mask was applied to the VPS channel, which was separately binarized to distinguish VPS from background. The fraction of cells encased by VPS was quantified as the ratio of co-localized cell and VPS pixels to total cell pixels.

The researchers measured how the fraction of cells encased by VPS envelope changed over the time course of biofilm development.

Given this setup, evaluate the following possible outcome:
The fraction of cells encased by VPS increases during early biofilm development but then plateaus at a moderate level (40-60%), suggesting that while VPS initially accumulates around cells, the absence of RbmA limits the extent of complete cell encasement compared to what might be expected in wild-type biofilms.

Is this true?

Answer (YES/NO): NO